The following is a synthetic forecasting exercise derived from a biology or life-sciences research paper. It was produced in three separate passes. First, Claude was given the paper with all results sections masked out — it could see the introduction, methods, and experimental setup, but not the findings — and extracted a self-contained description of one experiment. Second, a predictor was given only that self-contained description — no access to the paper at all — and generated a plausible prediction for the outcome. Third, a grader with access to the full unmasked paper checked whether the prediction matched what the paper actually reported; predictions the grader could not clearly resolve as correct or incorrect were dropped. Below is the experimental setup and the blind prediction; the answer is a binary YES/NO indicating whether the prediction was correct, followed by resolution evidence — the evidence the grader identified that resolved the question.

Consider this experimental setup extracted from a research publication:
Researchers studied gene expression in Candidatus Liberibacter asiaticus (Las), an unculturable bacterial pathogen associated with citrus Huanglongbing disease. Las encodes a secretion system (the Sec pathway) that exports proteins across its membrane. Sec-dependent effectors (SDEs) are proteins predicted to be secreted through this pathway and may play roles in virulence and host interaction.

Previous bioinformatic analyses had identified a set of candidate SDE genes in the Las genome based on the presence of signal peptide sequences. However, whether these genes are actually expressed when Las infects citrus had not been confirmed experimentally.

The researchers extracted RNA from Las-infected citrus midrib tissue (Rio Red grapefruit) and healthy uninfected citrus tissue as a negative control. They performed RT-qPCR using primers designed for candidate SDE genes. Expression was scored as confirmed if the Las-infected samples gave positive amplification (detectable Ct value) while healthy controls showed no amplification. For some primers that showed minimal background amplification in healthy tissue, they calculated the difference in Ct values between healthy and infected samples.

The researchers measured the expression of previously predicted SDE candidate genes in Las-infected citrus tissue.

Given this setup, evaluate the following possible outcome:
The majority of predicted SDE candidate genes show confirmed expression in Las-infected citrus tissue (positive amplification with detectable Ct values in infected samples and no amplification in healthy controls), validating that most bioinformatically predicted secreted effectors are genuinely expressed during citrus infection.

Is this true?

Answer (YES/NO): YES